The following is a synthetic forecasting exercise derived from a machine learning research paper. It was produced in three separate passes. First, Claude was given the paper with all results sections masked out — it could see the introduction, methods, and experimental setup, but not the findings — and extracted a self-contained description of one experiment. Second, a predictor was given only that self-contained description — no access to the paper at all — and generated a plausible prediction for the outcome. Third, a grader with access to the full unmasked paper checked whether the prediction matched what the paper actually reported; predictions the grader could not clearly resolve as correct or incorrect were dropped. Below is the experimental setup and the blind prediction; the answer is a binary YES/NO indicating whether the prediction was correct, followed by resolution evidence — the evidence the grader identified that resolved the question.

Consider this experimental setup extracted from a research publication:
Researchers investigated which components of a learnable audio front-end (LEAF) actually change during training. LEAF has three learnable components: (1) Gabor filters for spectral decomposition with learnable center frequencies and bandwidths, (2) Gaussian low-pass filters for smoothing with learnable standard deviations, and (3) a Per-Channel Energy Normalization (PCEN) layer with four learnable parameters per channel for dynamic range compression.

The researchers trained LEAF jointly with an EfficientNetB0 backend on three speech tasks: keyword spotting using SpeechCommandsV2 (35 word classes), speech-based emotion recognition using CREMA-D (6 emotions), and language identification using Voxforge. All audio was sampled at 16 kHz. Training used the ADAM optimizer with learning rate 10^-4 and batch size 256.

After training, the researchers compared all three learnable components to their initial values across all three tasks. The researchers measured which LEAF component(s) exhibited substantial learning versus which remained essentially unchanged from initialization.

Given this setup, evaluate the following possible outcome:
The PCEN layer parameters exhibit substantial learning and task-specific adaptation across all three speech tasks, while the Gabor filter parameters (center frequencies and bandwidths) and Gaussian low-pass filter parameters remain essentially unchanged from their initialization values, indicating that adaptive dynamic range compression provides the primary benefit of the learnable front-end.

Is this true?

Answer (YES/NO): YES